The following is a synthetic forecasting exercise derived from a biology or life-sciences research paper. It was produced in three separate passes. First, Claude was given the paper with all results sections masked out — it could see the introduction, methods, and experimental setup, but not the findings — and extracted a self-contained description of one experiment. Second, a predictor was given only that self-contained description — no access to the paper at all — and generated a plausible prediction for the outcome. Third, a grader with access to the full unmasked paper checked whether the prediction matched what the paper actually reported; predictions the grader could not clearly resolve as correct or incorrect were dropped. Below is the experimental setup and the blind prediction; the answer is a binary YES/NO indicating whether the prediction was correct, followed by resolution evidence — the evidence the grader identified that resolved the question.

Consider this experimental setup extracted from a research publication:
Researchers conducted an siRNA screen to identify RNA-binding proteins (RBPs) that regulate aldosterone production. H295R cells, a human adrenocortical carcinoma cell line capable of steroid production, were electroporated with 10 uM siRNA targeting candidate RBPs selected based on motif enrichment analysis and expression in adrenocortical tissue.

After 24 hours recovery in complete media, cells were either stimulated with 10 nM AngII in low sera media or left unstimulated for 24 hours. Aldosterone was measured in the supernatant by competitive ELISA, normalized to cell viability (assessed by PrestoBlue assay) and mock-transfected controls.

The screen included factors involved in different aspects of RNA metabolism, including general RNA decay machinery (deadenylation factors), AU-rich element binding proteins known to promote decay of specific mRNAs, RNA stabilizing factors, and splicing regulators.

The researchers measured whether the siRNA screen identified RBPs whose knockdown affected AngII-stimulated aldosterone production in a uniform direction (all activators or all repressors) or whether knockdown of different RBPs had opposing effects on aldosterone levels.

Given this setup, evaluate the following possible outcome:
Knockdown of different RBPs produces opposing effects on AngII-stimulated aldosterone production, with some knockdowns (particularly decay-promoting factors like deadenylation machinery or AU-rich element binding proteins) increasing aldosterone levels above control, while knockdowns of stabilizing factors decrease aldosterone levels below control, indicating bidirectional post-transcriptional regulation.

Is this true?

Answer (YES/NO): NO